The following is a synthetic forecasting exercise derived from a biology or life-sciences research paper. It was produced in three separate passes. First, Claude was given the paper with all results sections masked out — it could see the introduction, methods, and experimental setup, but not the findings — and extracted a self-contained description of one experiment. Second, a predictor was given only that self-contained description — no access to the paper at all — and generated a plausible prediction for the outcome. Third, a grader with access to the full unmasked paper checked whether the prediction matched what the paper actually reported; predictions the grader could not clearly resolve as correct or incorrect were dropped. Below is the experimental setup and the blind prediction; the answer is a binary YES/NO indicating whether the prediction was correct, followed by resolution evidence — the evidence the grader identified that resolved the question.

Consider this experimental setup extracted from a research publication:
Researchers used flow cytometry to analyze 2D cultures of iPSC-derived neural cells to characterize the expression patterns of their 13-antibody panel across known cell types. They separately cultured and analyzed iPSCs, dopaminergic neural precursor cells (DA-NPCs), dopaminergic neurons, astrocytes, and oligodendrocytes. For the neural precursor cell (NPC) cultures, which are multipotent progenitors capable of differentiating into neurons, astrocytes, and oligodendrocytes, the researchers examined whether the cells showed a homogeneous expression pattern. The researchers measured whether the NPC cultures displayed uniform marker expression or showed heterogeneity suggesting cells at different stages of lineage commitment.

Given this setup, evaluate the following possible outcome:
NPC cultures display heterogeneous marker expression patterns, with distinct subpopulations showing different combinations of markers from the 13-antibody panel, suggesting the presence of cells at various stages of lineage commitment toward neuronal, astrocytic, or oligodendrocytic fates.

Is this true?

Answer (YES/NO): YES